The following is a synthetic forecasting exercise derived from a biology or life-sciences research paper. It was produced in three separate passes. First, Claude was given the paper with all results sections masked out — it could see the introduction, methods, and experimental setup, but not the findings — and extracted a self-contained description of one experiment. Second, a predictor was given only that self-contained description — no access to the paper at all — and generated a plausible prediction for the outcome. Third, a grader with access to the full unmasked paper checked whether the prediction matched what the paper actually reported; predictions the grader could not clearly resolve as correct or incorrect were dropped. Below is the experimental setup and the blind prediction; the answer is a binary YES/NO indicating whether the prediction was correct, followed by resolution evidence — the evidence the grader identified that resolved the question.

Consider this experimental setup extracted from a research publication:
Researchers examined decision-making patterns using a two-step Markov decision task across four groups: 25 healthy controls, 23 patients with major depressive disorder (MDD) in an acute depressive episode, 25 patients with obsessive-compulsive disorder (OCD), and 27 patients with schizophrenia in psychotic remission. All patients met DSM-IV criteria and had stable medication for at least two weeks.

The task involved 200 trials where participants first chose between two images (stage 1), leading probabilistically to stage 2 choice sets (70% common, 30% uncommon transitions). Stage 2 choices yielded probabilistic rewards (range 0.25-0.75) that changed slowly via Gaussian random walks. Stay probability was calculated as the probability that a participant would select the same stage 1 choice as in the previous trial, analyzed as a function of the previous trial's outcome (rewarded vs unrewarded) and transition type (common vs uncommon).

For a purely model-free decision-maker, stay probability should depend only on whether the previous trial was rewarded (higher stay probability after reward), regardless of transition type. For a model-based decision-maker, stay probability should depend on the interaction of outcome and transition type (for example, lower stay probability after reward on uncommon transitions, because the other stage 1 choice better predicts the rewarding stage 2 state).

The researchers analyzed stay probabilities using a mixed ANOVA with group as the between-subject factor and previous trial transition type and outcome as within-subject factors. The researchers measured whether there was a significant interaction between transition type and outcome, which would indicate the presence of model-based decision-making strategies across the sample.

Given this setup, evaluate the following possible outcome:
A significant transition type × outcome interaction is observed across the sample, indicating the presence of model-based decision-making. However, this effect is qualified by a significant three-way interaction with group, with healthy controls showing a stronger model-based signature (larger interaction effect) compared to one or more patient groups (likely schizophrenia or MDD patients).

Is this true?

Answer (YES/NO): NO